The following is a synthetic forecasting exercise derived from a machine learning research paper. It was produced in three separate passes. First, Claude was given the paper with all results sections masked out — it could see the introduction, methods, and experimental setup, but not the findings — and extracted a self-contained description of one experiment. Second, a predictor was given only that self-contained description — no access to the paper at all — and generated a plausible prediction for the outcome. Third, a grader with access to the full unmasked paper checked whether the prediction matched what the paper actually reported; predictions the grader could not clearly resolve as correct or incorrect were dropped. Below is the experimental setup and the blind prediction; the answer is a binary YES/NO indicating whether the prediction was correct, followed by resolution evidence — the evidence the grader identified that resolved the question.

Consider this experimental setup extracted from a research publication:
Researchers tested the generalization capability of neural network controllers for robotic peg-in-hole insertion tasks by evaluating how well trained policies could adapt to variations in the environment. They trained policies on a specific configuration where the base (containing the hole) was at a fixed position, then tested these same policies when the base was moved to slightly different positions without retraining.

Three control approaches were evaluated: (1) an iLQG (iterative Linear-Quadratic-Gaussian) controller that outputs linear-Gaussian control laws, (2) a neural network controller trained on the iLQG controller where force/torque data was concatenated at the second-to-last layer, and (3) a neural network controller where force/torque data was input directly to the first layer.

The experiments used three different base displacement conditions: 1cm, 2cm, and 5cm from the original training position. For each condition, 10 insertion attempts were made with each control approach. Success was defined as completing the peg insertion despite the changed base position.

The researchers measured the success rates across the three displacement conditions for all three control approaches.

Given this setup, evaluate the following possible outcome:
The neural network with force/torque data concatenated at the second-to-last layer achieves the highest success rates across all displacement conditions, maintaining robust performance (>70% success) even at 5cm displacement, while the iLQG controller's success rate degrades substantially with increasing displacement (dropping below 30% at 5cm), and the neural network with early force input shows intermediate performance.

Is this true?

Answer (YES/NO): NO